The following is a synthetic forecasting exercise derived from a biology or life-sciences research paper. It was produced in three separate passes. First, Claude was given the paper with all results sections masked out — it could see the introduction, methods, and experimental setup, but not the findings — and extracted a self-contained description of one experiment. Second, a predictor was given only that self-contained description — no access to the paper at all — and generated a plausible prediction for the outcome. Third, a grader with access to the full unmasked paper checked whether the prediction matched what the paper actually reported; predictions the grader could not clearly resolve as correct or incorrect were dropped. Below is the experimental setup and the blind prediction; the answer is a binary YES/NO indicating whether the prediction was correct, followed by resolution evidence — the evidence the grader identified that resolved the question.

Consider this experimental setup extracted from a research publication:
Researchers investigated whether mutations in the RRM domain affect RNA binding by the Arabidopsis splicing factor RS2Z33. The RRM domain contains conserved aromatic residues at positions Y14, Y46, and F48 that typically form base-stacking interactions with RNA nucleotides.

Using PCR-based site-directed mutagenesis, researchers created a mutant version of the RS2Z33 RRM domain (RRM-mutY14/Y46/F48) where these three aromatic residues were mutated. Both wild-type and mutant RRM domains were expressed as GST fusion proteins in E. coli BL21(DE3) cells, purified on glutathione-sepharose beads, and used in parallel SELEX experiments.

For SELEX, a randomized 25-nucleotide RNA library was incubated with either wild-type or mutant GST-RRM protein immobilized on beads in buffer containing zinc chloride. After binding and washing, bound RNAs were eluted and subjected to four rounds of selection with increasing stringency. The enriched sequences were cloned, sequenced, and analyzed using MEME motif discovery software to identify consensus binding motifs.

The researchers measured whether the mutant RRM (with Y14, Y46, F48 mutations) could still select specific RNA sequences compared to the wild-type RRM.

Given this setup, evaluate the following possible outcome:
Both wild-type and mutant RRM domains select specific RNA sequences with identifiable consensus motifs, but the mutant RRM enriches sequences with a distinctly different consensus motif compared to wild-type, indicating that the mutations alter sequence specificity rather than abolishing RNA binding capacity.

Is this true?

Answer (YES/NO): NO